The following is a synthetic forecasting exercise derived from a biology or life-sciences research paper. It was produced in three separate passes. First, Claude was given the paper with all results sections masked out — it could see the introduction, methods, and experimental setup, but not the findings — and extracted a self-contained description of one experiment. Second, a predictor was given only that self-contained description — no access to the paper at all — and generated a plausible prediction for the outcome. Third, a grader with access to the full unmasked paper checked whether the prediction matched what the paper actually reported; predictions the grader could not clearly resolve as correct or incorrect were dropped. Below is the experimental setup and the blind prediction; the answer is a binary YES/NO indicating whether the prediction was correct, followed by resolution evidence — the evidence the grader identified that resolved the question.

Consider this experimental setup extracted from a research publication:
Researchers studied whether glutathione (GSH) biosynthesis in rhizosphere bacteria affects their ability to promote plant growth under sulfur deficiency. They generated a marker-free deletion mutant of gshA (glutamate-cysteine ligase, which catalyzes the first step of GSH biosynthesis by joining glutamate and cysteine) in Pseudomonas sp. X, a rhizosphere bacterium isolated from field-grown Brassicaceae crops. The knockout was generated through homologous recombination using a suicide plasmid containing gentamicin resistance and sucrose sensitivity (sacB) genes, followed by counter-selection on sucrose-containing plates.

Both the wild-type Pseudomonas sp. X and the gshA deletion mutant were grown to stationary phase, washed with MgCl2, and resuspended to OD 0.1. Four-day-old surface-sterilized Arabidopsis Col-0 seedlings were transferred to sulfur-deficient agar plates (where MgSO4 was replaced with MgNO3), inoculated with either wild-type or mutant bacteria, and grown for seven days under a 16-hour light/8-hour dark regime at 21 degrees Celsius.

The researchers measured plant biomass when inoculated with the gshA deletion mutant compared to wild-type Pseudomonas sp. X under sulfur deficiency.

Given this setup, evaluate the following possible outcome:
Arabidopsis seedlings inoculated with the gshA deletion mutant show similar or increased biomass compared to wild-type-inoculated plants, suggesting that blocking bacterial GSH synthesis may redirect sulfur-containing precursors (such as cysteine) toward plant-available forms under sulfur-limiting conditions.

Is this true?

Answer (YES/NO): NO